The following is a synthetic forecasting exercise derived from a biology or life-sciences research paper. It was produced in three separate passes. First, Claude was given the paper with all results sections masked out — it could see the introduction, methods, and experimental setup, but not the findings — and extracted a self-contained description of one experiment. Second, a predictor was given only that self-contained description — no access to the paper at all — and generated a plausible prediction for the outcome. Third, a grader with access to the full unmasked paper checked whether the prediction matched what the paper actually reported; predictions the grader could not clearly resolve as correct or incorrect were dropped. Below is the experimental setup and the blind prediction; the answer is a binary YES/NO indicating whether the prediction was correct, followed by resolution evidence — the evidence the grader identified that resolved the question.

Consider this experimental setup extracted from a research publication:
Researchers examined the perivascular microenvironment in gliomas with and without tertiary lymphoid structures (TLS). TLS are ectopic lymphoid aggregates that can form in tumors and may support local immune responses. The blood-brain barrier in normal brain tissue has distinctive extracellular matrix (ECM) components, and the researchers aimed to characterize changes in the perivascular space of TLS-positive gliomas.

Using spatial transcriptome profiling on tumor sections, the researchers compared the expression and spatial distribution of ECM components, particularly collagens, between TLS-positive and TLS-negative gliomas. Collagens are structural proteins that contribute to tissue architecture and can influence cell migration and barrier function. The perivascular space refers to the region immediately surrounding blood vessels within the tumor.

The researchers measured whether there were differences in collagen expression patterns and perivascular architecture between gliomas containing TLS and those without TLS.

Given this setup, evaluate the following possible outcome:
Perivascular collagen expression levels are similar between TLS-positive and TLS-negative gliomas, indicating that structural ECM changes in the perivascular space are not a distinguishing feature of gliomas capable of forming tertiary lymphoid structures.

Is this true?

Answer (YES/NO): NO